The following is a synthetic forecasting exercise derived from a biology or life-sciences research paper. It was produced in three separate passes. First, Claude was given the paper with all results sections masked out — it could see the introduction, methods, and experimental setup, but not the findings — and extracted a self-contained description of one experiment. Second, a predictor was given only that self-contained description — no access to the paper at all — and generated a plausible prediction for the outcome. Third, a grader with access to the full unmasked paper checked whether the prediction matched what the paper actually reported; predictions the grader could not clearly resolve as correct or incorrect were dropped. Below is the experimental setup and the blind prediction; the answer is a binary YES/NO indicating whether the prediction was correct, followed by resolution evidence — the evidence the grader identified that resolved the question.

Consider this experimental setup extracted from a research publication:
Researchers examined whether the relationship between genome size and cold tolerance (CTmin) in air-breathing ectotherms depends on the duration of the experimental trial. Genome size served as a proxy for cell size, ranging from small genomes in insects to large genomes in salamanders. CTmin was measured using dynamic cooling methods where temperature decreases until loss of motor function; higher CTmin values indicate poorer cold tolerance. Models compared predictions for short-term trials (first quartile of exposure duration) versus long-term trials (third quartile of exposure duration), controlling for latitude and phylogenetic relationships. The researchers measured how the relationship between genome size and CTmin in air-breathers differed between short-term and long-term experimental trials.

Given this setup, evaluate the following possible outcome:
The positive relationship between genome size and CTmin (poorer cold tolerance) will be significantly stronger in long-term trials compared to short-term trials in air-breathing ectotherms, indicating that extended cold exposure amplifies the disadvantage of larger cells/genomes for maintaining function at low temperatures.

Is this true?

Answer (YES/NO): NO